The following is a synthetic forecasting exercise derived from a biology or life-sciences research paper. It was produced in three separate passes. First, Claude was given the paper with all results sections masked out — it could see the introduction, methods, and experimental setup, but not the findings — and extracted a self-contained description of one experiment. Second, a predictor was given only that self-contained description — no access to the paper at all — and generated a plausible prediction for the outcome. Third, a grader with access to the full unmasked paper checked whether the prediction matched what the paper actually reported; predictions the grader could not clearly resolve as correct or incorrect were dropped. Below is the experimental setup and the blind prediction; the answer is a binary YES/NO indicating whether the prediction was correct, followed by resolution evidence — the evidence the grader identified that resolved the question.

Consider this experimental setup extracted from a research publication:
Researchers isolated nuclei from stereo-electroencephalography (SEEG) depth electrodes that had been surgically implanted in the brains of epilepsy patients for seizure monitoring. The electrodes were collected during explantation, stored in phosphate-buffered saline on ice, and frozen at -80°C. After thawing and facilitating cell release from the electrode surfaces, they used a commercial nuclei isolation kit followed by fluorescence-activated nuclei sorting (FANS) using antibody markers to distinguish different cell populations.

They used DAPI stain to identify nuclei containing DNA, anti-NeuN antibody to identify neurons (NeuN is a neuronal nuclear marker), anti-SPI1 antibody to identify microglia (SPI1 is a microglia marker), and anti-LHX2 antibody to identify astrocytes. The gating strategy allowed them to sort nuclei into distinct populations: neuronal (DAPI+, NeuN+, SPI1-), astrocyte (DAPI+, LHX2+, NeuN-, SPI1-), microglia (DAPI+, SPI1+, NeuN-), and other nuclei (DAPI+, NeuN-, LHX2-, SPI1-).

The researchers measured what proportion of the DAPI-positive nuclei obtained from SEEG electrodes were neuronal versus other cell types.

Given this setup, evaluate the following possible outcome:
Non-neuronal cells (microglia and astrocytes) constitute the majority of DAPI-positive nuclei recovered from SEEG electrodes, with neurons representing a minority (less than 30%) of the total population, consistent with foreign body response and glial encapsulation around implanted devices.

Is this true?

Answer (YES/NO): NO